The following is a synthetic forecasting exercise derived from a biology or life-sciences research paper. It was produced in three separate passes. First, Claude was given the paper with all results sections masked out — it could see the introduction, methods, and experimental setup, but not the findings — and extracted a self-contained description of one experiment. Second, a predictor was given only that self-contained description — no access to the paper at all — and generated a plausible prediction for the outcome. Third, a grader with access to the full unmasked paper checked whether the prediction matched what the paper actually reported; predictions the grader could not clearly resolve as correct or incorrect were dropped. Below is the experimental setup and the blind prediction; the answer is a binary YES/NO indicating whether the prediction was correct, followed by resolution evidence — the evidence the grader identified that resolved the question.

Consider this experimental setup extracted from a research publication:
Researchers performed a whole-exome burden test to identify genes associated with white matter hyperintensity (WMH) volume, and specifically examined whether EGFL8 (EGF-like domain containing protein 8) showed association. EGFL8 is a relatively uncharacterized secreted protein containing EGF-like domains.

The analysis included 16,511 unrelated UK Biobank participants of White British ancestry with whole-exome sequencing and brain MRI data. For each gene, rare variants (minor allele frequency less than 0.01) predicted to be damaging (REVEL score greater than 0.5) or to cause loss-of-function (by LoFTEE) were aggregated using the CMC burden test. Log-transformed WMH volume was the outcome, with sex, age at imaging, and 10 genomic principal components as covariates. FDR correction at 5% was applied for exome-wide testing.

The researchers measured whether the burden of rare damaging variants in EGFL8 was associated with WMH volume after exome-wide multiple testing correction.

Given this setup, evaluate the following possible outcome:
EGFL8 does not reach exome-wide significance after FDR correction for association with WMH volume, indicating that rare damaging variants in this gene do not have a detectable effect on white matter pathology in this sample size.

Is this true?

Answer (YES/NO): NO